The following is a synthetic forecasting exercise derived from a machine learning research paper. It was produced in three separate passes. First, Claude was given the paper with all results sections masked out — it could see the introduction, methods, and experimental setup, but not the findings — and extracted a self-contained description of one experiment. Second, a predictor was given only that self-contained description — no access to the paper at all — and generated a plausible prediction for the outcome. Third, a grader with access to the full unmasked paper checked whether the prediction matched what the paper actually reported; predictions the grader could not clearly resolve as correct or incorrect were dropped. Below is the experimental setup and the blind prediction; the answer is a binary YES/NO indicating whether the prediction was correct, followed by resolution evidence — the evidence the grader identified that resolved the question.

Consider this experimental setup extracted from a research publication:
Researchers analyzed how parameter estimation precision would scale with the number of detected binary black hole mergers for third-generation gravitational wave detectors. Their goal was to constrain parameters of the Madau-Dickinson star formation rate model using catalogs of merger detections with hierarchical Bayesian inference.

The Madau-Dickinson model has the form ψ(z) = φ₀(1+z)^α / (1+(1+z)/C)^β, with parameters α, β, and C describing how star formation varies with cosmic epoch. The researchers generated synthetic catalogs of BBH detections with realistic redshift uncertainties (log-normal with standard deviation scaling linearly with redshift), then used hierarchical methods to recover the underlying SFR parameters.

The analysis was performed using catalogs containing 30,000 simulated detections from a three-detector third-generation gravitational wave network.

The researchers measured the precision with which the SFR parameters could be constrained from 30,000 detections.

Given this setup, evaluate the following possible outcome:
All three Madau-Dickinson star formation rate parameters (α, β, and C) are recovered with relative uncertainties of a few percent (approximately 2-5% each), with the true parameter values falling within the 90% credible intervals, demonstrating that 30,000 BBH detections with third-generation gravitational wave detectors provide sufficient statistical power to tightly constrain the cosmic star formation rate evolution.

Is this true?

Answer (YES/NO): NO